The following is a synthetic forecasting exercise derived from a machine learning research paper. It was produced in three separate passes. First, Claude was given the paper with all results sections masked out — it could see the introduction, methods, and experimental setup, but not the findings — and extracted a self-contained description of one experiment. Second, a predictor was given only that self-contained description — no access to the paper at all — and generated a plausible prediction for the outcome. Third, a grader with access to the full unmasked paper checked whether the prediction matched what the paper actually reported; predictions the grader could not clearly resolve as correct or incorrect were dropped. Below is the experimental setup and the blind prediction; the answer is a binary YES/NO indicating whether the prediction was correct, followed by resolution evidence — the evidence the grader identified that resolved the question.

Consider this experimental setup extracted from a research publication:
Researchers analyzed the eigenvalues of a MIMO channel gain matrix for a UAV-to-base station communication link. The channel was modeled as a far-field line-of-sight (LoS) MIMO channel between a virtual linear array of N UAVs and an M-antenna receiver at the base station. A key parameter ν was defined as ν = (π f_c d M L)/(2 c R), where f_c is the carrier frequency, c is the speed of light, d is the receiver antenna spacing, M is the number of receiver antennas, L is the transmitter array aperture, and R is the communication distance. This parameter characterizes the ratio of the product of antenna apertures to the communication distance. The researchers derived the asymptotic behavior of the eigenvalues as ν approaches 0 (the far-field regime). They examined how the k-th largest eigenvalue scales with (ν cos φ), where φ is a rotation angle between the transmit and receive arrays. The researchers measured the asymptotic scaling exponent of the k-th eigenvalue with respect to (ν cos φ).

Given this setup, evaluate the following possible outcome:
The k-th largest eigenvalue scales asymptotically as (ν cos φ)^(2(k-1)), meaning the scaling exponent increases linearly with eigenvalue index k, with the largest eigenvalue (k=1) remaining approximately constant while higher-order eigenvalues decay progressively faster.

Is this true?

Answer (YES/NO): YES